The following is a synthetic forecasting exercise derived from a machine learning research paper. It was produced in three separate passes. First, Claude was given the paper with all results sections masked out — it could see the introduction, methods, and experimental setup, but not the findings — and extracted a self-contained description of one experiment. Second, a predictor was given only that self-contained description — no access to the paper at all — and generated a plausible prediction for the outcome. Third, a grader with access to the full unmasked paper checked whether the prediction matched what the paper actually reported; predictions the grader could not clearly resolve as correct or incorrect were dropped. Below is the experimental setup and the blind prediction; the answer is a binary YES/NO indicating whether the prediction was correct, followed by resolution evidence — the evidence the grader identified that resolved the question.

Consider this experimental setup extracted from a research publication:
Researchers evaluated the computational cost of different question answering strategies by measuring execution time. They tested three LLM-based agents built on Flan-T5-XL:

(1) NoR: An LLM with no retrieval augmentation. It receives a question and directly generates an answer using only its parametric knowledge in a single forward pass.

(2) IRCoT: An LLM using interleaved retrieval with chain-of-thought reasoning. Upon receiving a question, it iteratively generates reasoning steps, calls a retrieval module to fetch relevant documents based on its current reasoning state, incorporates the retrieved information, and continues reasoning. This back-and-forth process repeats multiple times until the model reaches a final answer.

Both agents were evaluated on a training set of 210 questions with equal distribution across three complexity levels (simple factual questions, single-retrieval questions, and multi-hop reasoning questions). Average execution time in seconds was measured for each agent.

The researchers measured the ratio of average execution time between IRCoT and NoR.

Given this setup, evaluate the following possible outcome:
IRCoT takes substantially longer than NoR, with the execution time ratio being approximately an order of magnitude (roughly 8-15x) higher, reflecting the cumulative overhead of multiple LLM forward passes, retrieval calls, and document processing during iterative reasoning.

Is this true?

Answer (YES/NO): NO